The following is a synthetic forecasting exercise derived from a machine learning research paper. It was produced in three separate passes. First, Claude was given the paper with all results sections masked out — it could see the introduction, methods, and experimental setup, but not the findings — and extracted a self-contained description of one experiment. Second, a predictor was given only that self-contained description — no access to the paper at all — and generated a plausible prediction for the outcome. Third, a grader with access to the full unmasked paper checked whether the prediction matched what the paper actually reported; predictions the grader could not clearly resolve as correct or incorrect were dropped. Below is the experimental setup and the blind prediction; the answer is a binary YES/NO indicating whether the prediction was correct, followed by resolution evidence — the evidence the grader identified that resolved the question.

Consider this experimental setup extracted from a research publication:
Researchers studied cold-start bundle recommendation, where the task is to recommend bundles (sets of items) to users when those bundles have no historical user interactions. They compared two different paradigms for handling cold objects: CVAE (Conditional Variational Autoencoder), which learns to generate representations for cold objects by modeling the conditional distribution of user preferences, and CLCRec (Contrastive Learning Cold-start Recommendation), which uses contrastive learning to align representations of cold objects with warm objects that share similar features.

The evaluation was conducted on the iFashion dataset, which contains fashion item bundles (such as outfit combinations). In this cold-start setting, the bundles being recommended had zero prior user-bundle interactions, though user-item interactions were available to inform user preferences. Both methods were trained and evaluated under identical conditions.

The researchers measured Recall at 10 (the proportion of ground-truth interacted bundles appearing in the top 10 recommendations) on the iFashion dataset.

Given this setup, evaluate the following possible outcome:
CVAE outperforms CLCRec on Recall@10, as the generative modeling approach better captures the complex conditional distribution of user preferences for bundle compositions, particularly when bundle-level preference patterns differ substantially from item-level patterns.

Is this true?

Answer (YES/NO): NO